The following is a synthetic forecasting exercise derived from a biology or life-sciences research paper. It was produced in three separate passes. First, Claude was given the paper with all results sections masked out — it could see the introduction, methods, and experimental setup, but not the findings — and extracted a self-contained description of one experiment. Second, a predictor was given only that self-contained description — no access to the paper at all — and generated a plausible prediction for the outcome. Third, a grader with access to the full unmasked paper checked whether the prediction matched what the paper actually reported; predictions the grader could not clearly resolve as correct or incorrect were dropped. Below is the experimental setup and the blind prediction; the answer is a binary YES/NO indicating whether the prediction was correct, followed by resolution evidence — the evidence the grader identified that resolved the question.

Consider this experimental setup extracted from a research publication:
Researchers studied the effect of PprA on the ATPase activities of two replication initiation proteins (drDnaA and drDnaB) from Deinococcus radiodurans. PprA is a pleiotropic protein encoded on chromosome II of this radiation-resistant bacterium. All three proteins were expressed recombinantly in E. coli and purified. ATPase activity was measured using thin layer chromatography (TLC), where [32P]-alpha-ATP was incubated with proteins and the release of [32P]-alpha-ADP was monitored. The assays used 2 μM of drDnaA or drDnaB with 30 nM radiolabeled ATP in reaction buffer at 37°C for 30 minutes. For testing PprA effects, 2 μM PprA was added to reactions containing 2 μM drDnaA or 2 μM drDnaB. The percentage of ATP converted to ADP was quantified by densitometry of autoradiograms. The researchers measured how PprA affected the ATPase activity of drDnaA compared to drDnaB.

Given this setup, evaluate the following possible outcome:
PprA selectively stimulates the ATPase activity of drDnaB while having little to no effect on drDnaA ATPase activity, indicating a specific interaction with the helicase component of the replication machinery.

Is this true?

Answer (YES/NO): NO